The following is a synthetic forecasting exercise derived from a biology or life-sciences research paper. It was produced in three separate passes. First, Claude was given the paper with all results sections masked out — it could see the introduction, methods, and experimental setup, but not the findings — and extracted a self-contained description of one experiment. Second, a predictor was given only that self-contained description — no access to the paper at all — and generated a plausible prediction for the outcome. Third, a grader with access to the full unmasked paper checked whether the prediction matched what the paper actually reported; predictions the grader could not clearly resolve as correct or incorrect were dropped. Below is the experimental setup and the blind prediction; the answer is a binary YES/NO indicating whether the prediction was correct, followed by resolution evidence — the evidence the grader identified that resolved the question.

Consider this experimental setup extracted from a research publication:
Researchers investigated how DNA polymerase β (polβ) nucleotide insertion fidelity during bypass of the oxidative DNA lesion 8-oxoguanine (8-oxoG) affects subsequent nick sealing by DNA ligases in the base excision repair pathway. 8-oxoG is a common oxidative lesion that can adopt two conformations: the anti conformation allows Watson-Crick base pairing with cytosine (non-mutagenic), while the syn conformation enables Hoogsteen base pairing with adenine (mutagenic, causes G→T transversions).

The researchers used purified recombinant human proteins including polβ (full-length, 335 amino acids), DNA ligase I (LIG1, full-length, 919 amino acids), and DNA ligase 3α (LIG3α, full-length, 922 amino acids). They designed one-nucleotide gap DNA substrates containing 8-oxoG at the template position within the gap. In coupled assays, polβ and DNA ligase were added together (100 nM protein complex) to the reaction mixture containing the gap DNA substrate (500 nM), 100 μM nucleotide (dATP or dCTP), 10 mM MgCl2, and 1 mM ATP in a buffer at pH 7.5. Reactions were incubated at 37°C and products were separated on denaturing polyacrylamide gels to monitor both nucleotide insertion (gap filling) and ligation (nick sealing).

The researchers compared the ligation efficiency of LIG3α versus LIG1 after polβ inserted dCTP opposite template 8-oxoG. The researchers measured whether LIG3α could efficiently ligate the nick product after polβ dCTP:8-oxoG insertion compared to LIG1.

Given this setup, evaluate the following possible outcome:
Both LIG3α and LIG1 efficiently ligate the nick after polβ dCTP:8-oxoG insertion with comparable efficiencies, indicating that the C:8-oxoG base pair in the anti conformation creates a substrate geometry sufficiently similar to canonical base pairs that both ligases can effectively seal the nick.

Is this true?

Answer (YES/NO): NO